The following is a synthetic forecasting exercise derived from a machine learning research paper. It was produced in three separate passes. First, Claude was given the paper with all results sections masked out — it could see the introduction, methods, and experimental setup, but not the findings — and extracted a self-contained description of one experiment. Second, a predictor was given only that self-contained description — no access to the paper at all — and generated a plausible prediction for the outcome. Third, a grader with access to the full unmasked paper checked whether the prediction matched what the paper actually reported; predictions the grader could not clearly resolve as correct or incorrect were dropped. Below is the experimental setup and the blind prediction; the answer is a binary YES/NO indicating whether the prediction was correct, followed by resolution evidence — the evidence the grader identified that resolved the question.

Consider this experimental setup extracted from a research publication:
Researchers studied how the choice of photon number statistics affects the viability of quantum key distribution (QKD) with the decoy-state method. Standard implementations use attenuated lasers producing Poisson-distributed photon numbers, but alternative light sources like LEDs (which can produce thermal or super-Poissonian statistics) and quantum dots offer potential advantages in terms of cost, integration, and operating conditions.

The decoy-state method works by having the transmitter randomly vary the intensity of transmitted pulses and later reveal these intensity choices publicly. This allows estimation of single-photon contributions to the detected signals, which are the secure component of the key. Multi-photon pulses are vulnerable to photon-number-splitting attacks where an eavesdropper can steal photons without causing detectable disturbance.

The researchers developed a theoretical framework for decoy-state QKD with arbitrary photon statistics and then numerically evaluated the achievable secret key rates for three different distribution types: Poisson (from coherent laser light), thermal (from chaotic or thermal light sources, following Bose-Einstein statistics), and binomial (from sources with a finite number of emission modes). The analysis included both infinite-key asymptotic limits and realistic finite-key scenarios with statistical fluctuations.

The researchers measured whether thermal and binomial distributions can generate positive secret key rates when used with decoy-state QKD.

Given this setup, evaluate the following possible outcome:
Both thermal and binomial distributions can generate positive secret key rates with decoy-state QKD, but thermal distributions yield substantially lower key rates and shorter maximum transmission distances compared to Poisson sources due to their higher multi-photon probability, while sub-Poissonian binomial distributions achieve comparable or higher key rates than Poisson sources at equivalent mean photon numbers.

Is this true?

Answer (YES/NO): NO